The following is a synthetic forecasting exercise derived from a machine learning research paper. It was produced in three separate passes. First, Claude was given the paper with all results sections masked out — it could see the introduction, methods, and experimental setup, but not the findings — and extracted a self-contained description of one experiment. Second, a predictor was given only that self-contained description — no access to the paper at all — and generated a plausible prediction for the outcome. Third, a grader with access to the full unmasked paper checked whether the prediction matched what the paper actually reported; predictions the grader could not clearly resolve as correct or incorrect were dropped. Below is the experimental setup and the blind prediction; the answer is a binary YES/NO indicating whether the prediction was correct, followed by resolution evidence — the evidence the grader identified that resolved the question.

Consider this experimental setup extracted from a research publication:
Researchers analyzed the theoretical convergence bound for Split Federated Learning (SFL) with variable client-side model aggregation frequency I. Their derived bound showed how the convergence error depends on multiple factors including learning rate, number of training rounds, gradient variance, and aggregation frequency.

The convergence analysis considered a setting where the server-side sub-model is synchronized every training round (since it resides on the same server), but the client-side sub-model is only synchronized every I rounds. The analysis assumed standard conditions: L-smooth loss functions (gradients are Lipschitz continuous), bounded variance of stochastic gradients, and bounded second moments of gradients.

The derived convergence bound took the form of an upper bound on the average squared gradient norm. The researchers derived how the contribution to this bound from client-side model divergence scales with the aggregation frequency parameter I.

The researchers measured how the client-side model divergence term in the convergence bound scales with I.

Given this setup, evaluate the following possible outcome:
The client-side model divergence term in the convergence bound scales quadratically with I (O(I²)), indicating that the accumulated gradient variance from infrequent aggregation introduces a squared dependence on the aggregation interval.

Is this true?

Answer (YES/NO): YES